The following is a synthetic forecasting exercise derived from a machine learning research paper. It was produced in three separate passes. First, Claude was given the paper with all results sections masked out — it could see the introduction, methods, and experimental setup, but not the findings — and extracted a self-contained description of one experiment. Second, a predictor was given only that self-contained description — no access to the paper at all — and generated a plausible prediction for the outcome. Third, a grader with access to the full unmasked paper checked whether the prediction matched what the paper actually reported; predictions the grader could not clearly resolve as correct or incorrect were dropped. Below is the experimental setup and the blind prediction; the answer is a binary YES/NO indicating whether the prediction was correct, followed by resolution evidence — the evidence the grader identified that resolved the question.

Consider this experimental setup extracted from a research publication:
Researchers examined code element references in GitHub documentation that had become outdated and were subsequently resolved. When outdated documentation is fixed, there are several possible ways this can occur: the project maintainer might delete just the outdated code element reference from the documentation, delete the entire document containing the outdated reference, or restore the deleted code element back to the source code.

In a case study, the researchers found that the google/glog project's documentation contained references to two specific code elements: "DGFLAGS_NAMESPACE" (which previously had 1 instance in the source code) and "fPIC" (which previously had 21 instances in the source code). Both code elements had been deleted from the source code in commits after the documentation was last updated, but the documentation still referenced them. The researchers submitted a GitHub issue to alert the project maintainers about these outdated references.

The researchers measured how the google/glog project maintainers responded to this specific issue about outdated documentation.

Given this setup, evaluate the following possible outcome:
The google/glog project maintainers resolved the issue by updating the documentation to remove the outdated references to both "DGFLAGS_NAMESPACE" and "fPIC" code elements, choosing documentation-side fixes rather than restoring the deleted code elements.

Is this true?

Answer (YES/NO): NO